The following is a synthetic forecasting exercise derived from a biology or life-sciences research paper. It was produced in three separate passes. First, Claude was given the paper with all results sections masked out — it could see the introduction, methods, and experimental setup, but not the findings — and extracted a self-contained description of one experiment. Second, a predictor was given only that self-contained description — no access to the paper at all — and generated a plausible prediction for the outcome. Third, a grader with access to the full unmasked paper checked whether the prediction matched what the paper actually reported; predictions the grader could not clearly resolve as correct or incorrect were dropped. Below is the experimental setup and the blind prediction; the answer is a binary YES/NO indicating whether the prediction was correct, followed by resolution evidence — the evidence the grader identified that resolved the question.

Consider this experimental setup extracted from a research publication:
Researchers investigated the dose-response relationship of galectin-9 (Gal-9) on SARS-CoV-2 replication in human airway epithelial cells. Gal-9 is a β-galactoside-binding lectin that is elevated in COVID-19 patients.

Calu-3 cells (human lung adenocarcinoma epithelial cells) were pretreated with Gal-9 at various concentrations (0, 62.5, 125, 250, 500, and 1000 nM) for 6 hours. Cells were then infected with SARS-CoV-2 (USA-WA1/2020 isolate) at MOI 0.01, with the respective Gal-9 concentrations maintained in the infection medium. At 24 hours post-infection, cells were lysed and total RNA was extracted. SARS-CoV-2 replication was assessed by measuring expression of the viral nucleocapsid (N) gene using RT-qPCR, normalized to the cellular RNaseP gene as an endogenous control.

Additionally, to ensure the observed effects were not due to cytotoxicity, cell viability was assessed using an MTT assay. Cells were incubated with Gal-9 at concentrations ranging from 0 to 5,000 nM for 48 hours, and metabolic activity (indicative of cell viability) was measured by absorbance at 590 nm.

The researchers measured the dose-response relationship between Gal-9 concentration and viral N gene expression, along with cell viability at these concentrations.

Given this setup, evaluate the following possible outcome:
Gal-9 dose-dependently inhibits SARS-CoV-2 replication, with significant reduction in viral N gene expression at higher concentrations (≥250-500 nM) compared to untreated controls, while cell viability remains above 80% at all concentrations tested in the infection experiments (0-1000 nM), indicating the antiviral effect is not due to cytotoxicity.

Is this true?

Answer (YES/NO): NO